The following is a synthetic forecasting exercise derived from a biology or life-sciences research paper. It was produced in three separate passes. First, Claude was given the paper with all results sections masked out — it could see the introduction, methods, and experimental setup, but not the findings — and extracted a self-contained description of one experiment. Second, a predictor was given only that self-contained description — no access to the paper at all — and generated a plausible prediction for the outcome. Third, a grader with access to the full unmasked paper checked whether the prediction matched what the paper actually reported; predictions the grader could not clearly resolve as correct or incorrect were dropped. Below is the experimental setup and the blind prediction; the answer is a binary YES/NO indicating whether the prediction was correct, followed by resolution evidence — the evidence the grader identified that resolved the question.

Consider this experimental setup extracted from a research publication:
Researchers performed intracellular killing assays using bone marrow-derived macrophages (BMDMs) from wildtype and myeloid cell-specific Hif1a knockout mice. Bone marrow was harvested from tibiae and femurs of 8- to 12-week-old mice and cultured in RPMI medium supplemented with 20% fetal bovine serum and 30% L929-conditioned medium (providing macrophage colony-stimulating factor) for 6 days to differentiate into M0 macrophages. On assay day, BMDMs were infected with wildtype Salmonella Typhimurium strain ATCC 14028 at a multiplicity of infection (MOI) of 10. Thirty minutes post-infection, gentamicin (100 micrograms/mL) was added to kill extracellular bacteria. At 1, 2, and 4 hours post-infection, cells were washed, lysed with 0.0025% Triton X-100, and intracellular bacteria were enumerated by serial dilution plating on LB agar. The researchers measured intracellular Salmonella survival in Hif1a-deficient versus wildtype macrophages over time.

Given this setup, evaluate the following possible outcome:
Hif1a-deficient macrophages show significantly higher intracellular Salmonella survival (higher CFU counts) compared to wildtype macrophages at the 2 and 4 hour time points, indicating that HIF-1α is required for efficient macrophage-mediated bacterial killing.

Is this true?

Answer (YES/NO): NO